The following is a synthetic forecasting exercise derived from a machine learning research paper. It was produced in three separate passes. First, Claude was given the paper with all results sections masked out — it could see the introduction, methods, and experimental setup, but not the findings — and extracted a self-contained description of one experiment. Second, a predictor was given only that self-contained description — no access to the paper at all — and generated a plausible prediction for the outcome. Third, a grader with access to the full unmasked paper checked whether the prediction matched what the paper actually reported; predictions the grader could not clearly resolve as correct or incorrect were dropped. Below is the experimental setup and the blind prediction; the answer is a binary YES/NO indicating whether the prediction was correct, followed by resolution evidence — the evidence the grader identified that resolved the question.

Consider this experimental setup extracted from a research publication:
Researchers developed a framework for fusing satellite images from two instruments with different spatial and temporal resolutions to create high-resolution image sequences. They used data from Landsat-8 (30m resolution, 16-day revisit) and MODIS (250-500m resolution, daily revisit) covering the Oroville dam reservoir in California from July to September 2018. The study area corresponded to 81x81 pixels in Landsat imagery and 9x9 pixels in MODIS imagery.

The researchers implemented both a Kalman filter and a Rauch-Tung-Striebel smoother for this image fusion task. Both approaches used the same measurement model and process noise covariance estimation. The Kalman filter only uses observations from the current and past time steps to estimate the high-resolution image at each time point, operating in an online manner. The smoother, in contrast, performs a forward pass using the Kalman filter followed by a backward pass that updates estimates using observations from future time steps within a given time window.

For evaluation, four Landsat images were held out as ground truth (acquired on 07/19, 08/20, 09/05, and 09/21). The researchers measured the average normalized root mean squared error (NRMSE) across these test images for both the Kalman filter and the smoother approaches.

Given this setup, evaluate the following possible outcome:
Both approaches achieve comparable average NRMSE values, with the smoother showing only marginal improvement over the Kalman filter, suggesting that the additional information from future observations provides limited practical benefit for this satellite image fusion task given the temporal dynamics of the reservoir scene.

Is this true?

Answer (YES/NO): NO